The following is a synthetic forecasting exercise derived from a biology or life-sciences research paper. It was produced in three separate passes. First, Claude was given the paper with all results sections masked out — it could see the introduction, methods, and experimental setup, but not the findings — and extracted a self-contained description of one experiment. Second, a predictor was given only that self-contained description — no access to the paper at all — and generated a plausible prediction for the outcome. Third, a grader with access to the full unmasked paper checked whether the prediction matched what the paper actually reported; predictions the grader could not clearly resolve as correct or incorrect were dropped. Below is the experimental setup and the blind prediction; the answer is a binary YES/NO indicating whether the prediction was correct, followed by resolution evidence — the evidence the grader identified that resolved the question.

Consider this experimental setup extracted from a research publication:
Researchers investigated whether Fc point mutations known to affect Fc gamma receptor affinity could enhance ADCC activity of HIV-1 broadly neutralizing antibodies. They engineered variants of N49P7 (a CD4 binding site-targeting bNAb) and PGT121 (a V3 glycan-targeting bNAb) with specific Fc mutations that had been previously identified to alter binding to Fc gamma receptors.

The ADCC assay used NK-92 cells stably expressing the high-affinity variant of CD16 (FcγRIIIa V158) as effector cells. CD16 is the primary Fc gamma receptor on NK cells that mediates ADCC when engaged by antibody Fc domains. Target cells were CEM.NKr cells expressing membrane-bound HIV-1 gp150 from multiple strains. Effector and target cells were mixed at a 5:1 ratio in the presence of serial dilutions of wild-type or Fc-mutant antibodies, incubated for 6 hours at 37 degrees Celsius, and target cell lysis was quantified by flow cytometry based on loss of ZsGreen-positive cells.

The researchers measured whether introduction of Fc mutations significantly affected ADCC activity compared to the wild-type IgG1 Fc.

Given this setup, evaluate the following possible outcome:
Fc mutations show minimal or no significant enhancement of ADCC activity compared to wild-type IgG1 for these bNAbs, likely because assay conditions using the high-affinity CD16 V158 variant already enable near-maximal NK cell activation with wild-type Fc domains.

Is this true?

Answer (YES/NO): NO